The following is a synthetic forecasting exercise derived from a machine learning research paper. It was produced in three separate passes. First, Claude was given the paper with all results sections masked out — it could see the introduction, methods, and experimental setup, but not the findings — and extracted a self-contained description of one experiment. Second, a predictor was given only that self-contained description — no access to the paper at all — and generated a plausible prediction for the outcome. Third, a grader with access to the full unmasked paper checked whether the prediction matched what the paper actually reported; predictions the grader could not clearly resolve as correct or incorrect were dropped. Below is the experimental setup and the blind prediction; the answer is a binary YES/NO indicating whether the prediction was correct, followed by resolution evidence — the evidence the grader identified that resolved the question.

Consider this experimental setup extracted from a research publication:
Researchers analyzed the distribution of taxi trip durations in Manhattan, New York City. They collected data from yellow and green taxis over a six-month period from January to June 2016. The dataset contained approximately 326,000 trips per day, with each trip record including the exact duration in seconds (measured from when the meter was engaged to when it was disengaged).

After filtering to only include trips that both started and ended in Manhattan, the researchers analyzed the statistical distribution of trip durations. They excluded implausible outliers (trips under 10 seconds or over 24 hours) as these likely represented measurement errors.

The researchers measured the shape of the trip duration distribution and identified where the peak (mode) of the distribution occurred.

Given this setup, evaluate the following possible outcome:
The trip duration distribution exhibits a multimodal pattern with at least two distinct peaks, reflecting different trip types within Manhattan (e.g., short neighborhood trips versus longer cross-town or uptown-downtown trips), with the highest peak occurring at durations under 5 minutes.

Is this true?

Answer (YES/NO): NO